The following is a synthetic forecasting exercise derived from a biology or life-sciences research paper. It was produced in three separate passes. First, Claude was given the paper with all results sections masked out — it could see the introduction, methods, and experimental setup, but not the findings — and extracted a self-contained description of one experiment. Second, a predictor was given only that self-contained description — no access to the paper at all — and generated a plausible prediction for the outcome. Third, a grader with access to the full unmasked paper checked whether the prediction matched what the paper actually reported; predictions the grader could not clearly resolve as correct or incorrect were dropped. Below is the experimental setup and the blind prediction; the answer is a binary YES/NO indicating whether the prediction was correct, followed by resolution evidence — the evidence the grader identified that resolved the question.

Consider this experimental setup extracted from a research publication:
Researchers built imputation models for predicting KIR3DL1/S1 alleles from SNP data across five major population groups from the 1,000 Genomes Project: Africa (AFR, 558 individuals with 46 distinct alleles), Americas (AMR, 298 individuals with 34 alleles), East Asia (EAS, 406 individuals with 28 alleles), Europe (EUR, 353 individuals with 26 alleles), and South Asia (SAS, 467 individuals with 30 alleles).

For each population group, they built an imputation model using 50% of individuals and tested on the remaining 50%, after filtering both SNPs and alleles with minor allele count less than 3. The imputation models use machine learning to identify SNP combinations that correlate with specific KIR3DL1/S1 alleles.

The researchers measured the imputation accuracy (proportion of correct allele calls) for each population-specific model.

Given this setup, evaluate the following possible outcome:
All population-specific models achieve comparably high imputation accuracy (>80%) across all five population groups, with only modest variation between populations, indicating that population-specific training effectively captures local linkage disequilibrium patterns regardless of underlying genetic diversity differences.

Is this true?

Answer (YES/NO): NO